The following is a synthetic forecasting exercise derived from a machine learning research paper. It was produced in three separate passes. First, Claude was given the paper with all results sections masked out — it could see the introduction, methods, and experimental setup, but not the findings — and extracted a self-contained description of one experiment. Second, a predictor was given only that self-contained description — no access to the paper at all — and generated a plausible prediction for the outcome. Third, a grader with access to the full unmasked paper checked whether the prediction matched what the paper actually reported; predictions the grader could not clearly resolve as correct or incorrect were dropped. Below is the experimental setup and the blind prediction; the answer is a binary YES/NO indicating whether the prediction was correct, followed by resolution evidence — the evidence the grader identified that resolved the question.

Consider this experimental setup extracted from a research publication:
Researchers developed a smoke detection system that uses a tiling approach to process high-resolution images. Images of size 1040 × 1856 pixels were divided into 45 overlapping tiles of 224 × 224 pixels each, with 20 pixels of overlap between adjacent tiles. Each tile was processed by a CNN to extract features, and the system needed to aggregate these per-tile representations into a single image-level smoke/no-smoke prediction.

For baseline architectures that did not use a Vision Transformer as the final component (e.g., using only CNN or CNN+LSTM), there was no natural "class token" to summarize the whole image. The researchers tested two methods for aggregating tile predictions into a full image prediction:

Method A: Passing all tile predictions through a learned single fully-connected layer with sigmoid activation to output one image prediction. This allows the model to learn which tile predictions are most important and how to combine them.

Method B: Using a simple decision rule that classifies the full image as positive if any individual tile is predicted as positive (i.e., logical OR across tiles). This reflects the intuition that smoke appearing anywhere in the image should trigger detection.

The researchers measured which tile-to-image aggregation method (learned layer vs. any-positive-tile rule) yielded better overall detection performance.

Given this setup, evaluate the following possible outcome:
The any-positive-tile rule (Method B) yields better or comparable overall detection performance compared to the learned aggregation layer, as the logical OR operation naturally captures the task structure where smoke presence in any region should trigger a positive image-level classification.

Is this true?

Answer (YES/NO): NO